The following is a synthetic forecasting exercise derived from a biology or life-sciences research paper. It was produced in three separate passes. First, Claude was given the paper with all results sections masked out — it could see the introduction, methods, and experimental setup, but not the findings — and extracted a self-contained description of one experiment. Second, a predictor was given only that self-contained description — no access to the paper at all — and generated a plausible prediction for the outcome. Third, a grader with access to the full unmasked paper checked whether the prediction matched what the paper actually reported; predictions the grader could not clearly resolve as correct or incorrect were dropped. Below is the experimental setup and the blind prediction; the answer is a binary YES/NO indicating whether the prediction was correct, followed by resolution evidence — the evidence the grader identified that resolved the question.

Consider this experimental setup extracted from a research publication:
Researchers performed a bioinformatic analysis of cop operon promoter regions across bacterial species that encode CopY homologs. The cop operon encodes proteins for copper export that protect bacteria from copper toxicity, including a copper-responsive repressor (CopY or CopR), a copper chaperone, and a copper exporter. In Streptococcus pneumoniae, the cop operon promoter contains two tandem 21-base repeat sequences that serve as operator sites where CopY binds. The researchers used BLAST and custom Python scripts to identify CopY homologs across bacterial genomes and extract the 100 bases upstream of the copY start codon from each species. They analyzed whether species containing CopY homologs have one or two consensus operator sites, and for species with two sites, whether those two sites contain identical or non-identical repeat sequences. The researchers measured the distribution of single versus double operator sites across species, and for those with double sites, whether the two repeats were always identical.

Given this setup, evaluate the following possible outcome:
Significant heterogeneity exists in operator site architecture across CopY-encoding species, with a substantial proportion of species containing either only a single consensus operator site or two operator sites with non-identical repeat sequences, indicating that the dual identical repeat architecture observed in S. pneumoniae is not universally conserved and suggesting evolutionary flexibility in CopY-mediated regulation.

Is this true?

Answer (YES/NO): YES